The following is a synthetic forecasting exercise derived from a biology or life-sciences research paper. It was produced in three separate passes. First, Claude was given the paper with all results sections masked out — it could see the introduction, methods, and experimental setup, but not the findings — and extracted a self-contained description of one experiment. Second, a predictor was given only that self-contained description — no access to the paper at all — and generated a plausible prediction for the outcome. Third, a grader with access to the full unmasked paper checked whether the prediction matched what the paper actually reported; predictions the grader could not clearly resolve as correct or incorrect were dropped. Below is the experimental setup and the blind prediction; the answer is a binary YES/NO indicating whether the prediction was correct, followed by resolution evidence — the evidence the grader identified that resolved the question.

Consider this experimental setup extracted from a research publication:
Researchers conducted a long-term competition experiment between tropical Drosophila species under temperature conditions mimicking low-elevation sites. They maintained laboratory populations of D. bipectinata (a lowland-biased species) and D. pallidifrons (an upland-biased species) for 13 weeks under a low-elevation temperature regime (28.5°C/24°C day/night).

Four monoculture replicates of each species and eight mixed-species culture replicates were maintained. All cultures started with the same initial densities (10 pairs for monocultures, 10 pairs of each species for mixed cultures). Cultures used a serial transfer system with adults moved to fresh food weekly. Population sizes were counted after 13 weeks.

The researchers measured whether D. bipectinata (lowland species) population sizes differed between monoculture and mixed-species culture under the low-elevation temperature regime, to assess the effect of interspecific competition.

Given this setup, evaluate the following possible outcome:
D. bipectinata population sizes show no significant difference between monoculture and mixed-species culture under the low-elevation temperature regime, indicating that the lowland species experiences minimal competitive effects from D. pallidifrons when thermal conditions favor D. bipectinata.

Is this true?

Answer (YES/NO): YES